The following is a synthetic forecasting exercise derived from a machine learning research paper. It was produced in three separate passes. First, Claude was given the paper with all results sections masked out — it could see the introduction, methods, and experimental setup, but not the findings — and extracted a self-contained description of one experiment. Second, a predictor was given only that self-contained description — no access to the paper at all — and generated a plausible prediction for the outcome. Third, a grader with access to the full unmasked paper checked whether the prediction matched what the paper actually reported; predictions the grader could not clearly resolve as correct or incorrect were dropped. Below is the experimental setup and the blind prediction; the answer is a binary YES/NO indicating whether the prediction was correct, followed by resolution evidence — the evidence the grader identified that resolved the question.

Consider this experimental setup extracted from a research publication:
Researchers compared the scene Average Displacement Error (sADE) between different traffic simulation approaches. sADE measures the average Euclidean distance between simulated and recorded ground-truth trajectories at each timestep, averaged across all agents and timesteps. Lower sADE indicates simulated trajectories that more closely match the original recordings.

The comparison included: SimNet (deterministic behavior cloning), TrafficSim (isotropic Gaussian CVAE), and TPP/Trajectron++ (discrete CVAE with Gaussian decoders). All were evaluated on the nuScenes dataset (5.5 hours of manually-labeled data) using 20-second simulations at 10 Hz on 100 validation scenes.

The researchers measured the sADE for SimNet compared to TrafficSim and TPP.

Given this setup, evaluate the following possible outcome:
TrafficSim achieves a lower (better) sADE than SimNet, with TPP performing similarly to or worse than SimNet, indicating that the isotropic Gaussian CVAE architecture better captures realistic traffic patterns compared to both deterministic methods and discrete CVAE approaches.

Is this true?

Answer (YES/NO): NO